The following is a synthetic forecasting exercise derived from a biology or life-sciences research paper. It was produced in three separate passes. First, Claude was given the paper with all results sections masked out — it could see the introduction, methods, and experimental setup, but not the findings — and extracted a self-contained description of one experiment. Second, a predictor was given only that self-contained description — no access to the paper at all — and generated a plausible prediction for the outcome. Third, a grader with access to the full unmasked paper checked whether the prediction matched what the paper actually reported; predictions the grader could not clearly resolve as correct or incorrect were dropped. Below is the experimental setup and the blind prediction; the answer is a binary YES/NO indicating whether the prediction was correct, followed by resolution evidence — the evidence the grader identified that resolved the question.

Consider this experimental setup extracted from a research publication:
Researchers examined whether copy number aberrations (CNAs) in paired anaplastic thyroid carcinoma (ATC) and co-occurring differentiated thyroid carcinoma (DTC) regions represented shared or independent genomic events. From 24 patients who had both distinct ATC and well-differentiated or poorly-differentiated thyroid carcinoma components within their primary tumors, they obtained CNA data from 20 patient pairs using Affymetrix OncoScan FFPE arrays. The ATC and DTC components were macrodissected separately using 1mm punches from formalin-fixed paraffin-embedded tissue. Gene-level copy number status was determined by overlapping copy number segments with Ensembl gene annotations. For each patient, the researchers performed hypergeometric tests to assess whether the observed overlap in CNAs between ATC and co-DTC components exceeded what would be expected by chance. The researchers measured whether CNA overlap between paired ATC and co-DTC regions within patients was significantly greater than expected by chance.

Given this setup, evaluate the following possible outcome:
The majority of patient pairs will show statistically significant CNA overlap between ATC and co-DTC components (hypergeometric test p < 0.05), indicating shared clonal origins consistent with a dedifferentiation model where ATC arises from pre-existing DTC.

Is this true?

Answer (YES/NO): YES